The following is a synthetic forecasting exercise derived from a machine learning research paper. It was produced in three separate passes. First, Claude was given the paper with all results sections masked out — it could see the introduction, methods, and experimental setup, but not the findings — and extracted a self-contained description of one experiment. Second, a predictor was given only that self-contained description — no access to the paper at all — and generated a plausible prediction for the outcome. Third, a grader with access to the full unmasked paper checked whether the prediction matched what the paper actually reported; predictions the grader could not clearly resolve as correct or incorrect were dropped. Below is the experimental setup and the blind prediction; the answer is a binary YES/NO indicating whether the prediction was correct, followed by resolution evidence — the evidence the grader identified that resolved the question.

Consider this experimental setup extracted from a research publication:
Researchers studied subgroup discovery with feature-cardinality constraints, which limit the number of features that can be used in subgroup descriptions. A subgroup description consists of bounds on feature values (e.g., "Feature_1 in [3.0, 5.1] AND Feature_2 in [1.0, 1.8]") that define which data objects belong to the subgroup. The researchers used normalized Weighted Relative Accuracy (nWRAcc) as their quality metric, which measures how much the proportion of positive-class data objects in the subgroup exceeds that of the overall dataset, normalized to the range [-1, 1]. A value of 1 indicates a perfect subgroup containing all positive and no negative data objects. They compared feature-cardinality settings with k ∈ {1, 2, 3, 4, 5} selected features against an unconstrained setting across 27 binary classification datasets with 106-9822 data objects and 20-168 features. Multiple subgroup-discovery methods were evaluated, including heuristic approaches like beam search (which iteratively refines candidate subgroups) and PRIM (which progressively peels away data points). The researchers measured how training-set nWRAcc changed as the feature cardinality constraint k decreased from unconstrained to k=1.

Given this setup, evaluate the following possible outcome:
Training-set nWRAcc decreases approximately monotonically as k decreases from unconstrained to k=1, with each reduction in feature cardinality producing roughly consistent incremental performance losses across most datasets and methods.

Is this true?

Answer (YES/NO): NO